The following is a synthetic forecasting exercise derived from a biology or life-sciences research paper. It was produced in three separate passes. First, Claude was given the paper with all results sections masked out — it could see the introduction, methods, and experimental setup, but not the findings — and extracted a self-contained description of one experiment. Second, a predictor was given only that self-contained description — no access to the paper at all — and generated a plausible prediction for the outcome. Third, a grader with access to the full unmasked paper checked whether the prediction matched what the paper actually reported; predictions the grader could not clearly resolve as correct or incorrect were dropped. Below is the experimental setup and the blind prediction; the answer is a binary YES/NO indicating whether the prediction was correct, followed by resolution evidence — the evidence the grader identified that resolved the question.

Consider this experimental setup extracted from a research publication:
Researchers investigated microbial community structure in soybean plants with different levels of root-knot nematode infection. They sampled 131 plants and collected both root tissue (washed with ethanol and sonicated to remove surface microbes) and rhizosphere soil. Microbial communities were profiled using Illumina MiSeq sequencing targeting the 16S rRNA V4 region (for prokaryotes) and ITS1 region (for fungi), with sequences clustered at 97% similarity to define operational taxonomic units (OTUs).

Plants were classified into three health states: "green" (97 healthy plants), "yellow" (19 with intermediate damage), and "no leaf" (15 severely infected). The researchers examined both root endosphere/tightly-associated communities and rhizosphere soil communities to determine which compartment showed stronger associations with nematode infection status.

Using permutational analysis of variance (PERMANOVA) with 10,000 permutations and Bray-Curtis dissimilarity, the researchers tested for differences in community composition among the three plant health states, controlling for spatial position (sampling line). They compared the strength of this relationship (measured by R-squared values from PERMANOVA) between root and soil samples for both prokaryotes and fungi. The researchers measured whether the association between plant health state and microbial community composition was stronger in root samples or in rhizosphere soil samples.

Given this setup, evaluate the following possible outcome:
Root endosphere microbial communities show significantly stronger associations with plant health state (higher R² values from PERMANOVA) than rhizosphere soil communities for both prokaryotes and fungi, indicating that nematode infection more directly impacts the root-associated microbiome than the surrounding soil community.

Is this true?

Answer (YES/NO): NO